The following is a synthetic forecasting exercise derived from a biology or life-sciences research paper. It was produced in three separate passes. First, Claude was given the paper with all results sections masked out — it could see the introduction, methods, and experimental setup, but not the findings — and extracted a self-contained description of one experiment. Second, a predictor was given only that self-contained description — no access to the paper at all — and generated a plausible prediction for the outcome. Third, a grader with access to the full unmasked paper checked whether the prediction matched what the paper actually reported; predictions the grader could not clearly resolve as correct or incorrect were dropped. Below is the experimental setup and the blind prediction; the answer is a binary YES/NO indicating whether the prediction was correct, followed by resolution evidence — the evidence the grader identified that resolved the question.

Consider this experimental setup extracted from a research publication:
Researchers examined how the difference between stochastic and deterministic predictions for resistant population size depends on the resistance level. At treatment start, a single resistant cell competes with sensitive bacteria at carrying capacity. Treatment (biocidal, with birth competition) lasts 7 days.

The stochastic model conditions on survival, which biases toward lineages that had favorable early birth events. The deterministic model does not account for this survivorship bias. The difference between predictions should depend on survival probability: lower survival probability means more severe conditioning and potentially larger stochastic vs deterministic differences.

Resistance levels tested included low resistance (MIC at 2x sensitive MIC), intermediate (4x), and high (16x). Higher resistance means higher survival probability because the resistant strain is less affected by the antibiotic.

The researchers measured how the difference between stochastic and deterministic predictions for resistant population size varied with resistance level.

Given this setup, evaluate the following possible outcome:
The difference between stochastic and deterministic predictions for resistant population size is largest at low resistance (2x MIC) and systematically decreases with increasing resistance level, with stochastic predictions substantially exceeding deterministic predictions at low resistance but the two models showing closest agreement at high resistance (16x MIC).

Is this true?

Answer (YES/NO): YES